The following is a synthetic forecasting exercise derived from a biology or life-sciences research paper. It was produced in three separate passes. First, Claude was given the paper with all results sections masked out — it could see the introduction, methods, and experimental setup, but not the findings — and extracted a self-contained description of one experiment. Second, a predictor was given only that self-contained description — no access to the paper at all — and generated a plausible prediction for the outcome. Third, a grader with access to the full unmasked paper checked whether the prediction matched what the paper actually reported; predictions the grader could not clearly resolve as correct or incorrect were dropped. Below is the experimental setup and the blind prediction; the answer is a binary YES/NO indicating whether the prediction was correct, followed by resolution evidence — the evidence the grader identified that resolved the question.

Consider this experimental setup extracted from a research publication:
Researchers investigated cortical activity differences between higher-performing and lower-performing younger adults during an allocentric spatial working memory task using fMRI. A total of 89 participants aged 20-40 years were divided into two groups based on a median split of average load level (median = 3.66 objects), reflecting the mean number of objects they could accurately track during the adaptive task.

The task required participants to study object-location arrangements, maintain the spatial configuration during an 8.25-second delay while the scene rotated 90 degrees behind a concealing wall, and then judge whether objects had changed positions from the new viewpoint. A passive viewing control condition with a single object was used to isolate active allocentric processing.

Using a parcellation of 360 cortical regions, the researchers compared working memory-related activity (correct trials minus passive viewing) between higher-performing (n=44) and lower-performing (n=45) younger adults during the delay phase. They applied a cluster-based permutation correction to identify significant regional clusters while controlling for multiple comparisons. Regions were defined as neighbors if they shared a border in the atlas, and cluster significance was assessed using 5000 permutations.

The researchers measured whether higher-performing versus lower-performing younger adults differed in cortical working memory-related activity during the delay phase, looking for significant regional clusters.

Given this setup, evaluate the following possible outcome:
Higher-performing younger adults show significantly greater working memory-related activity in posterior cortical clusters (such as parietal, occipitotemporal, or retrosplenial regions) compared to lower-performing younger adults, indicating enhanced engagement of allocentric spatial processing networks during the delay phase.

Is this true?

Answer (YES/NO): NO